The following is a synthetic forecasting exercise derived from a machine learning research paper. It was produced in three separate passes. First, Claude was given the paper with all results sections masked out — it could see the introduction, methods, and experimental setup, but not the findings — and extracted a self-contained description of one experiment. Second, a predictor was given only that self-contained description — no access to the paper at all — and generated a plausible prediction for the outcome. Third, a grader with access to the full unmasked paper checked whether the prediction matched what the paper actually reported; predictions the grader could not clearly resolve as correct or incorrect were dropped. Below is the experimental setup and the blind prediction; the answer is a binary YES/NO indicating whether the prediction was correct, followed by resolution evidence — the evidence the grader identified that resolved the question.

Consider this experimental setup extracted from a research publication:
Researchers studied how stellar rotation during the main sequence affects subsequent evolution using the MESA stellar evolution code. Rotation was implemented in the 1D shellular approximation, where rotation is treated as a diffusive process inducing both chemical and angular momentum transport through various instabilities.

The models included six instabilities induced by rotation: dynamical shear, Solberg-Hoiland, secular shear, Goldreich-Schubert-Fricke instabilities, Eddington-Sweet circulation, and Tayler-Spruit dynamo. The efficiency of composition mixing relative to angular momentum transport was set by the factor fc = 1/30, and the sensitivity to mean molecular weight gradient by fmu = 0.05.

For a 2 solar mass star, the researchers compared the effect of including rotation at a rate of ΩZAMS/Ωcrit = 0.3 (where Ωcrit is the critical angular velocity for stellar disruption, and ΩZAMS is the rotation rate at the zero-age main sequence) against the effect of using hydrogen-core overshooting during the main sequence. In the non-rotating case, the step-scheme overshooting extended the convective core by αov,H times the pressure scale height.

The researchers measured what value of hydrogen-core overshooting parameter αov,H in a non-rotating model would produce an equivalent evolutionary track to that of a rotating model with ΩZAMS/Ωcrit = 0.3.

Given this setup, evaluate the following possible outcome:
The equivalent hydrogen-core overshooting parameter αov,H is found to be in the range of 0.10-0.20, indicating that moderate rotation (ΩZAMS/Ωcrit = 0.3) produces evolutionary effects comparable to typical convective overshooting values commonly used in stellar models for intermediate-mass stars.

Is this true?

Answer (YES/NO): NO